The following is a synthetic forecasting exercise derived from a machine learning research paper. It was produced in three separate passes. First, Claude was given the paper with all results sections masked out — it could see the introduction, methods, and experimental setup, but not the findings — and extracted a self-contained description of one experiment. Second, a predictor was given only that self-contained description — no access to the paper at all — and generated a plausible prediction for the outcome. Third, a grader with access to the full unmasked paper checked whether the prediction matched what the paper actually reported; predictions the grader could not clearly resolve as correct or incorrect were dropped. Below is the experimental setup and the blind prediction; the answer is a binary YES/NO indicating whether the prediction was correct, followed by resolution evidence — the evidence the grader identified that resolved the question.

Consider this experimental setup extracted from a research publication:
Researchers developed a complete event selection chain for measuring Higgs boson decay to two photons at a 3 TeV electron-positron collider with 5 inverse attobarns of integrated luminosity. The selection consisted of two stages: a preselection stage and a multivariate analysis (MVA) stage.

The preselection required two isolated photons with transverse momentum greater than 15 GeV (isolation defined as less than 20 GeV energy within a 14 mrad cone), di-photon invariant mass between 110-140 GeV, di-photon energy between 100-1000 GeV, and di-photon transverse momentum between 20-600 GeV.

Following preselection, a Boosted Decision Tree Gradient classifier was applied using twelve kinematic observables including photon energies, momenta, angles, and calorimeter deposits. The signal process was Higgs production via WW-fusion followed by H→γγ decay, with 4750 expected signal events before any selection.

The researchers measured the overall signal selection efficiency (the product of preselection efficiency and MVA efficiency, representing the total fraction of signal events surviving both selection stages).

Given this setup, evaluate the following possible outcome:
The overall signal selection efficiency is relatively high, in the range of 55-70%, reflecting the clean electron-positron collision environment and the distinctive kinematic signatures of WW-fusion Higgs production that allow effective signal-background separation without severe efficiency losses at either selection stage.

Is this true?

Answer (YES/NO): NO